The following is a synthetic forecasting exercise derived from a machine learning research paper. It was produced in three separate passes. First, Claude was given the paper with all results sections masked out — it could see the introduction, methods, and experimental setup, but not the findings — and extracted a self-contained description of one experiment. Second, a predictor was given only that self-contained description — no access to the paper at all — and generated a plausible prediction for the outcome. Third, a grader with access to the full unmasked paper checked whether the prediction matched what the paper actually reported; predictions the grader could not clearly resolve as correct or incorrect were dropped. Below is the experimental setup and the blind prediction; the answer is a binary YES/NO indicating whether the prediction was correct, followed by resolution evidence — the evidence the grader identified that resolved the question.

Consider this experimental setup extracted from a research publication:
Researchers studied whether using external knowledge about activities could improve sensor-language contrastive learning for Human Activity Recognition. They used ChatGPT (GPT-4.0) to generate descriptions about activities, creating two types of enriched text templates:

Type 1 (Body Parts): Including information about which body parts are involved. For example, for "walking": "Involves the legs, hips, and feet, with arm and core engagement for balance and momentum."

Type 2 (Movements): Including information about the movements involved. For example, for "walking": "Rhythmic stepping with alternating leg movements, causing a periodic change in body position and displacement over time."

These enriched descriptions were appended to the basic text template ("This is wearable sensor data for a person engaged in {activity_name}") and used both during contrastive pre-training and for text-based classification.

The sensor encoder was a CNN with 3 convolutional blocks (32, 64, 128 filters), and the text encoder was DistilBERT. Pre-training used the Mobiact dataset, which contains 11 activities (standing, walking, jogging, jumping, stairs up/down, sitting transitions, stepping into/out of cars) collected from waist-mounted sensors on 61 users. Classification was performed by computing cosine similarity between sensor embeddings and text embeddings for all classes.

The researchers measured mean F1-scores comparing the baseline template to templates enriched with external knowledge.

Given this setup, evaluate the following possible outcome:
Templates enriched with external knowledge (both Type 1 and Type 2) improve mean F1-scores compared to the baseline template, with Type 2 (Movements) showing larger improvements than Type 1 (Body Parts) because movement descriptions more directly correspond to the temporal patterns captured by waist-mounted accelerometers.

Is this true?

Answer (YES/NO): NO